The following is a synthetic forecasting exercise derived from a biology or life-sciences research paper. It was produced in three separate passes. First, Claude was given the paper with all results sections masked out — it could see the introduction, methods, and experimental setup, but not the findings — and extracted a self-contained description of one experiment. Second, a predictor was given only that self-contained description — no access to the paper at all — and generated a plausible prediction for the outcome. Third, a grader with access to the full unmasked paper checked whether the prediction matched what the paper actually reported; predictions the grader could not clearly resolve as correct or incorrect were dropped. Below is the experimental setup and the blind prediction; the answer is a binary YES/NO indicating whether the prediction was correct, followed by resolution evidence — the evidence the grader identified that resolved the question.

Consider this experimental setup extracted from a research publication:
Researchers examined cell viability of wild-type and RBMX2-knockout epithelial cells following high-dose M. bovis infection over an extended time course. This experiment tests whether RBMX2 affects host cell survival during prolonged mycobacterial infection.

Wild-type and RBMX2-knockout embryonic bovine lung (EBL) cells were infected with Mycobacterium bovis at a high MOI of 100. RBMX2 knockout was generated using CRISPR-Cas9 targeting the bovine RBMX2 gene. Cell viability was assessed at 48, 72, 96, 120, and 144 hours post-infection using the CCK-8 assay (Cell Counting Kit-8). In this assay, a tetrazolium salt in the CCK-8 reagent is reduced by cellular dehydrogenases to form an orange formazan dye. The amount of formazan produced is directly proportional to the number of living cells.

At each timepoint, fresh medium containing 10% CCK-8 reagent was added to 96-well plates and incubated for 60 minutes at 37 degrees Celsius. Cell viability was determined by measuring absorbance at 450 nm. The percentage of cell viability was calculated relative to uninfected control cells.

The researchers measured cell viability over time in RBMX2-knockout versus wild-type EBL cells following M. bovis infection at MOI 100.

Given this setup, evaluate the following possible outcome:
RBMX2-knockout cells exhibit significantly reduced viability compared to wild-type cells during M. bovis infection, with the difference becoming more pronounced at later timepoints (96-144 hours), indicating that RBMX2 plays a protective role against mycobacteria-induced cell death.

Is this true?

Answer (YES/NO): NO